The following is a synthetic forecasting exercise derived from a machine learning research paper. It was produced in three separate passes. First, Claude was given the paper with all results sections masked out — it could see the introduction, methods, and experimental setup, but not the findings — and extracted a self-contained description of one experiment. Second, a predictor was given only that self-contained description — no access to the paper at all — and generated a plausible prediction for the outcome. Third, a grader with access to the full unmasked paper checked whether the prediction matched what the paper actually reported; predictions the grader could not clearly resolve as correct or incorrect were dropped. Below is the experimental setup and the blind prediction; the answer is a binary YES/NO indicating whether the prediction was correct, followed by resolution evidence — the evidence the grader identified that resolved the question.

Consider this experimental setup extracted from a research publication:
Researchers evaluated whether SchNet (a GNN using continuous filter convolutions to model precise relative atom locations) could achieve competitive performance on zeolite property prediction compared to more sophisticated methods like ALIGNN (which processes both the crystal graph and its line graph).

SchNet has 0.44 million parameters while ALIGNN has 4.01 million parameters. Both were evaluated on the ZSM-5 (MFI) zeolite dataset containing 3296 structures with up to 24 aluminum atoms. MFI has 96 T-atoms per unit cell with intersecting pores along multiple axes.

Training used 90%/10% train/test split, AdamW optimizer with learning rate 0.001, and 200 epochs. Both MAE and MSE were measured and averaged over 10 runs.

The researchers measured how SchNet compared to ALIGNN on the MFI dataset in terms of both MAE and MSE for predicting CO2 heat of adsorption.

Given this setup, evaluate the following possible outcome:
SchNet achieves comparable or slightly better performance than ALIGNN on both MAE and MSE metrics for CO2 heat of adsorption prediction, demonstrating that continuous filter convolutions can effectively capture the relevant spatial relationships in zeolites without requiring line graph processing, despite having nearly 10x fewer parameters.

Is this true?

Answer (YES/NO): NO